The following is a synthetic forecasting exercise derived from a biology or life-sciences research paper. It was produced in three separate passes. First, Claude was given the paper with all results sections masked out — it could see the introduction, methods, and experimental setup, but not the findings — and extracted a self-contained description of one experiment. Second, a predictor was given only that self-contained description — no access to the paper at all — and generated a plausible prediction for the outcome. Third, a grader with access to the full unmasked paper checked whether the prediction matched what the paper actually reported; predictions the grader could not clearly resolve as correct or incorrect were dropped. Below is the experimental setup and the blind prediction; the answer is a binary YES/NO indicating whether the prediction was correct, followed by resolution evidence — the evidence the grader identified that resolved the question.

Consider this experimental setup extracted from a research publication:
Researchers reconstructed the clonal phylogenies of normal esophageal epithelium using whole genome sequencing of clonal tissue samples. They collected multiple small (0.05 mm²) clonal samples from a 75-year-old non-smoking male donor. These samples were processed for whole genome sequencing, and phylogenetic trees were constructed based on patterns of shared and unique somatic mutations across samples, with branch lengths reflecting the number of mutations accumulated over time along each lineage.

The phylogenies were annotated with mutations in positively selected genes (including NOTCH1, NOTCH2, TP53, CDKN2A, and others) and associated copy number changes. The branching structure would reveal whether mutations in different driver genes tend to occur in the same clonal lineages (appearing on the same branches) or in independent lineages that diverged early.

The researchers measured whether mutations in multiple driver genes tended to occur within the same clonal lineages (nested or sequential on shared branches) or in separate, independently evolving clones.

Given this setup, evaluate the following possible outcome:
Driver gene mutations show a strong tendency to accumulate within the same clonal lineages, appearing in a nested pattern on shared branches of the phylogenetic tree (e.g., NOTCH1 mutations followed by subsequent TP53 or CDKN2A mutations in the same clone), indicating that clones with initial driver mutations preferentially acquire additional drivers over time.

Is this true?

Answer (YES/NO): YES